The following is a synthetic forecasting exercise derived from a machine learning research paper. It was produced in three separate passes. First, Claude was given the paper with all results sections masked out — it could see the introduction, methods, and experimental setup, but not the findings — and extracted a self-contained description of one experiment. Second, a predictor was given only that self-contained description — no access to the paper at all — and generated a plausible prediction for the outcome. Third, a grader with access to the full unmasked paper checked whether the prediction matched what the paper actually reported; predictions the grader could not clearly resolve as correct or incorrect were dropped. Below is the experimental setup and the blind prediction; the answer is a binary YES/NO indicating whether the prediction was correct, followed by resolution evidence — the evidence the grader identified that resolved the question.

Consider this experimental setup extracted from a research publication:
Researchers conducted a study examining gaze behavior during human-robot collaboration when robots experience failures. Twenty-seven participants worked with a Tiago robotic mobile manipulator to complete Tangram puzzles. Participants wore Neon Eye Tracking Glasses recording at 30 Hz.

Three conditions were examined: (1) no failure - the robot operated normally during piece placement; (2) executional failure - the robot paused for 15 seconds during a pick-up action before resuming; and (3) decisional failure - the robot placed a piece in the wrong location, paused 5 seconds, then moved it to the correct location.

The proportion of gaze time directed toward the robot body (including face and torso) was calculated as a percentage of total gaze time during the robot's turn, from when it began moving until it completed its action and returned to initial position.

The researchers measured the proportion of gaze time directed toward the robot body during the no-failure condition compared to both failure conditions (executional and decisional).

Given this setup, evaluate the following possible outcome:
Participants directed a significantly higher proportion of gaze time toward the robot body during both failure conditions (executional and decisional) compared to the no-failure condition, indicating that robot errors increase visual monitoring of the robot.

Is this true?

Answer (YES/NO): NO